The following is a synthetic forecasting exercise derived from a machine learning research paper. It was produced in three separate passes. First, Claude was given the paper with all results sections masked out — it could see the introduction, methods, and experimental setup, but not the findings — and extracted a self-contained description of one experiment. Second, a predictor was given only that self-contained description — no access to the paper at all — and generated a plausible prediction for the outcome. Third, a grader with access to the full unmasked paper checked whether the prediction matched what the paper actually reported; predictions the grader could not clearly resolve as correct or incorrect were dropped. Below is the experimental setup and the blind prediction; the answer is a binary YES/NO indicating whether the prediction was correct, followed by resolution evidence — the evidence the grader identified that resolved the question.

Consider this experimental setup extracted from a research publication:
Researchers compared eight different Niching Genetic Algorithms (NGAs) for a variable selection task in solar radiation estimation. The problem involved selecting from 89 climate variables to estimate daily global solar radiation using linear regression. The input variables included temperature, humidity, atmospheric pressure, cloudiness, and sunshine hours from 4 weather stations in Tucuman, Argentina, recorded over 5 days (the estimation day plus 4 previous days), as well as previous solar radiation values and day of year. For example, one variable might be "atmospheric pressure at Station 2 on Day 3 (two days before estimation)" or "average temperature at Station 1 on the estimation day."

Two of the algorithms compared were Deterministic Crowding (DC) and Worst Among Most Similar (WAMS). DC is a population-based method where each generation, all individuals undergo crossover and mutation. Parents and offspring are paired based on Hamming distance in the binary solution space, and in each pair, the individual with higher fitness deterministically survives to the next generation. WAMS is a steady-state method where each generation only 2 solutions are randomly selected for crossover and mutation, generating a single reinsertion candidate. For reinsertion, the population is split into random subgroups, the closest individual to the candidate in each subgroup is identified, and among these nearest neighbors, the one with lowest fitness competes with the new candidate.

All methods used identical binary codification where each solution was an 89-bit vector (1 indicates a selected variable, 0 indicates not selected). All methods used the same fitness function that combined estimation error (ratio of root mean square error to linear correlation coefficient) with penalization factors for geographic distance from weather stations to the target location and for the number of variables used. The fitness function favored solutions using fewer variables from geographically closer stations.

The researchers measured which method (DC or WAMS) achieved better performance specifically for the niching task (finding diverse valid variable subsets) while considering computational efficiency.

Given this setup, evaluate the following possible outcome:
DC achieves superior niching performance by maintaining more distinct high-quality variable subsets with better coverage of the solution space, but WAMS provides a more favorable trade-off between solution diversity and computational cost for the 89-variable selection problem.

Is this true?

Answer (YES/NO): NO